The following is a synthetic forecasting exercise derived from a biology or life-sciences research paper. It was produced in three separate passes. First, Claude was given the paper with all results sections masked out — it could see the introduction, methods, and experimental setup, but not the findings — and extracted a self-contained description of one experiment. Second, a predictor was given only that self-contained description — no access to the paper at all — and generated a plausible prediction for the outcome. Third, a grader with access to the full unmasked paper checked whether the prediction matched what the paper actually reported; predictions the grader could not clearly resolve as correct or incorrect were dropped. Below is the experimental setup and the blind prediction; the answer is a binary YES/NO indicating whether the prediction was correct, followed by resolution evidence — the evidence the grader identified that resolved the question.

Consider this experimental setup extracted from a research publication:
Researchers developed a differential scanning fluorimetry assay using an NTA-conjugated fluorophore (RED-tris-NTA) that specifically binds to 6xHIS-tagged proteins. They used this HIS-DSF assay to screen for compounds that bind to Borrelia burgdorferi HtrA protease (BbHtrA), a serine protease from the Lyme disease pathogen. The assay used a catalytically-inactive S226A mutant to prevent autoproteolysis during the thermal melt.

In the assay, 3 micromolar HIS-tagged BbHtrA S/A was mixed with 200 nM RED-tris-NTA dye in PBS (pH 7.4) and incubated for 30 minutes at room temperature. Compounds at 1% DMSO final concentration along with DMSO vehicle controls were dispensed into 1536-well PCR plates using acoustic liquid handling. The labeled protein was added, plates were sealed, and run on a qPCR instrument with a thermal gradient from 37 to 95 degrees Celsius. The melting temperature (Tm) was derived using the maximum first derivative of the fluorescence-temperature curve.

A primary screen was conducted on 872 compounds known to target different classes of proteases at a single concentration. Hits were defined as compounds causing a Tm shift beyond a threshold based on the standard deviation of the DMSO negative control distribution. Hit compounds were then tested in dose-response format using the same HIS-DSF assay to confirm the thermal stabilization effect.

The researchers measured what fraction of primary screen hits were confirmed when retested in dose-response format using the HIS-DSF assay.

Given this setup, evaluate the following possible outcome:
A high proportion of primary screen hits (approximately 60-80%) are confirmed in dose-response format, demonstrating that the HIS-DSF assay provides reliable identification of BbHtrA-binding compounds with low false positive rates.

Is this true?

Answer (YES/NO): NO